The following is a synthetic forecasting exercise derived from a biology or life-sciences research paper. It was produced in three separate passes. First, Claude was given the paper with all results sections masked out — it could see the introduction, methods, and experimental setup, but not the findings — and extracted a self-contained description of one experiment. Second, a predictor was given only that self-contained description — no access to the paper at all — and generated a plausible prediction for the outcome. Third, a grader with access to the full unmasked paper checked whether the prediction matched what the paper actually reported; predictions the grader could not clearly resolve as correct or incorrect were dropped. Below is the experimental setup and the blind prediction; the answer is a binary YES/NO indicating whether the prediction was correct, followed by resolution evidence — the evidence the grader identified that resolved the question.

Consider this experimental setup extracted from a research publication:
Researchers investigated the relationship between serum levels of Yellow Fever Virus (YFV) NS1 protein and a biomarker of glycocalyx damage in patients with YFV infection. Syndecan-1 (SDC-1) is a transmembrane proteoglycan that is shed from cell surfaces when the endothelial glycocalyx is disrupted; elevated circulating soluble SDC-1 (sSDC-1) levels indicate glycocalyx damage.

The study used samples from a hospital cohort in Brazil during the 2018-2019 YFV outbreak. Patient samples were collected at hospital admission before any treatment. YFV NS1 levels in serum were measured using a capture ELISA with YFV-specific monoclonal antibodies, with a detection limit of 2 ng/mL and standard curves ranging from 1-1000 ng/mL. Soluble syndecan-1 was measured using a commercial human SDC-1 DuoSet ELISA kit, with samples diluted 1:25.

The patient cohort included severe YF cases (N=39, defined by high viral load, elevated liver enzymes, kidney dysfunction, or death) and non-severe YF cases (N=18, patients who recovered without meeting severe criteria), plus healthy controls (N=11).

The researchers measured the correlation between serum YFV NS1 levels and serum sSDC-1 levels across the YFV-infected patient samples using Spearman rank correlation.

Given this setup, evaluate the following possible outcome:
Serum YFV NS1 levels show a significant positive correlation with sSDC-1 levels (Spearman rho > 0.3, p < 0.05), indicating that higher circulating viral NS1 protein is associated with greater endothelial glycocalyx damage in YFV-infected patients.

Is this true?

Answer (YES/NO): YES